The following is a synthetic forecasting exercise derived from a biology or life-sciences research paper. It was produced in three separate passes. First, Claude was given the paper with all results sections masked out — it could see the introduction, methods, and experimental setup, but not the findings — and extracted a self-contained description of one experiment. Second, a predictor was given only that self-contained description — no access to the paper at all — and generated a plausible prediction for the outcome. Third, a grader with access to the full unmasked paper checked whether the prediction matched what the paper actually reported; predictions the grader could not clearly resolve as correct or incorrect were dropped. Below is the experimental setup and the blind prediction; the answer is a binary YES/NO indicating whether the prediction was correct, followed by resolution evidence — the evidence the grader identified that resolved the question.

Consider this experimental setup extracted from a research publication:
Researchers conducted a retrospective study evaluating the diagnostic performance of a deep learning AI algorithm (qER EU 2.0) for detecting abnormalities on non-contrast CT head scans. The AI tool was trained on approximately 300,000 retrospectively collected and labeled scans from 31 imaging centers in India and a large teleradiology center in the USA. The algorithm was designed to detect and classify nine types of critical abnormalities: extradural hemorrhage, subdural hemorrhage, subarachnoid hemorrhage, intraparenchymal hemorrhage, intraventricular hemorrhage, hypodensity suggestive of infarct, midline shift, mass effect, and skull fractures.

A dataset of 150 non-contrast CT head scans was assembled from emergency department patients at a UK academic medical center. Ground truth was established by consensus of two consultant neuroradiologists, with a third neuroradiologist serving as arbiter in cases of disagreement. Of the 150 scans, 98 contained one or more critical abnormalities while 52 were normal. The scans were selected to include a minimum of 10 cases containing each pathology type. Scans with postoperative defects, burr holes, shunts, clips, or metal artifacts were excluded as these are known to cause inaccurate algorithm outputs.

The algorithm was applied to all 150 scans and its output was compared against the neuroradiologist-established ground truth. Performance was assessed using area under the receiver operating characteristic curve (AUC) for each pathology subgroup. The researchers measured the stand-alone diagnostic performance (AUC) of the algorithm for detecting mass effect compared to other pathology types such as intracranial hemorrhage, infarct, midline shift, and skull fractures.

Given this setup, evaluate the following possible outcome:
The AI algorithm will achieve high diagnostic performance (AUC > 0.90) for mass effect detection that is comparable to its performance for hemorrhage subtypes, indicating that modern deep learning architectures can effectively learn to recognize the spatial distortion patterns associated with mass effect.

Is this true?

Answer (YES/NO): NO